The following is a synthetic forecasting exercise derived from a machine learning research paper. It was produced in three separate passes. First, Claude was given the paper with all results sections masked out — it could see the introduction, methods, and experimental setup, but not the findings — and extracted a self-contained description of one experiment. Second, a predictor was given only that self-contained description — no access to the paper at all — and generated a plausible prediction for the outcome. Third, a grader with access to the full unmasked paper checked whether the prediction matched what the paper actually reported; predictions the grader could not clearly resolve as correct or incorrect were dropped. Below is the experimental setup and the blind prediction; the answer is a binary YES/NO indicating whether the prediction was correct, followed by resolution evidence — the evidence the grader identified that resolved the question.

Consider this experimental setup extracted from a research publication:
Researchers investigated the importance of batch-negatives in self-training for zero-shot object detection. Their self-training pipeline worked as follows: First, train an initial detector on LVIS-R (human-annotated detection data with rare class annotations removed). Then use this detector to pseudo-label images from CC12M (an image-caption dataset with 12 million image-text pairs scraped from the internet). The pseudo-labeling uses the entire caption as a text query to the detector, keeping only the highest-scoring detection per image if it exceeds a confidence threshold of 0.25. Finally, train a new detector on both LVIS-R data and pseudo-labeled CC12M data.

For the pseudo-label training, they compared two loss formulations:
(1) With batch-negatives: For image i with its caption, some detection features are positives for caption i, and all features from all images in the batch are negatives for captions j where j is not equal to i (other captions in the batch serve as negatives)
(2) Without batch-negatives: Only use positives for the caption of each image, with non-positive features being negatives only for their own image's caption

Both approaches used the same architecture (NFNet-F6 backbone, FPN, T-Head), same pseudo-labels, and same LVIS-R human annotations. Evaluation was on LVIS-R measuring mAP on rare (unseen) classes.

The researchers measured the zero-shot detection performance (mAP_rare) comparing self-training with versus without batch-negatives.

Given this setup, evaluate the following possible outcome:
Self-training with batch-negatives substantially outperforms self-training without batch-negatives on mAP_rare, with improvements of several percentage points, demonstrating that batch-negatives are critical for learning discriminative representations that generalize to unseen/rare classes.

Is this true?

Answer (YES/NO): YES